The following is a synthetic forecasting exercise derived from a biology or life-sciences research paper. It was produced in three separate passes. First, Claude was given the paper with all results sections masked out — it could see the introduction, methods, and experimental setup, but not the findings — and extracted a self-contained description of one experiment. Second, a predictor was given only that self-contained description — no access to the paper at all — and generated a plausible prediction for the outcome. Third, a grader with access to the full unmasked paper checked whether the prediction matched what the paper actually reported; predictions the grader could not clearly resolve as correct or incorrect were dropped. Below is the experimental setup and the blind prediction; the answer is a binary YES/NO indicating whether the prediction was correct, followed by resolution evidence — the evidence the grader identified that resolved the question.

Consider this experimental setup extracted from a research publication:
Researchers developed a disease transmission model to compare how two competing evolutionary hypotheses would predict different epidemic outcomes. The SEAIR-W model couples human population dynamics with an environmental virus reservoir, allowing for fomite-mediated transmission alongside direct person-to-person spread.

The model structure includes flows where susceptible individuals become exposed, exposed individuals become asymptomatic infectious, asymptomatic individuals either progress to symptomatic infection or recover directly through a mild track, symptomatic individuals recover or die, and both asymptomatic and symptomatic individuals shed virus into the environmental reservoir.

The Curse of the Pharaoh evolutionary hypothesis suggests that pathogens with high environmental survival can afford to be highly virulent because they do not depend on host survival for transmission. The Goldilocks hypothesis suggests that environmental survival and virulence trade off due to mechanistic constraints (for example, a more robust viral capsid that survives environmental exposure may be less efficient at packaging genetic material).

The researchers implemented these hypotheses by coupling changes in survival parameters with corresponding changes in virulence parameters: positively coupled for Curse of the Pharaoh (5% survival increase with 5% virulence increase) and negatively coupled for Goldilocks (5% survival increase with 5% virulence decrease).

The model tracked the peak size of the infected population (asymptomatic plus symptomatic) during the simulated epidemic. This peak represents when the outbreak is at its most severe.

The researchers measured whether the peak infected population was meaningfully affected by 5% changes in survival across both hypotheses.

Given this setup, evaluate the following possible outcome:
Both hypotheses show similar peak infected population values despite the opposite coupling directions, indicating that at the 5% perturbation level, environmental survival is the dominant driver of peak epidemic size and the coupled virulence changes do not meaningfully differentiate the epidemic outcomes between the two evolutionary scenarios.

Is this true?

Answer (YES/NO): NO